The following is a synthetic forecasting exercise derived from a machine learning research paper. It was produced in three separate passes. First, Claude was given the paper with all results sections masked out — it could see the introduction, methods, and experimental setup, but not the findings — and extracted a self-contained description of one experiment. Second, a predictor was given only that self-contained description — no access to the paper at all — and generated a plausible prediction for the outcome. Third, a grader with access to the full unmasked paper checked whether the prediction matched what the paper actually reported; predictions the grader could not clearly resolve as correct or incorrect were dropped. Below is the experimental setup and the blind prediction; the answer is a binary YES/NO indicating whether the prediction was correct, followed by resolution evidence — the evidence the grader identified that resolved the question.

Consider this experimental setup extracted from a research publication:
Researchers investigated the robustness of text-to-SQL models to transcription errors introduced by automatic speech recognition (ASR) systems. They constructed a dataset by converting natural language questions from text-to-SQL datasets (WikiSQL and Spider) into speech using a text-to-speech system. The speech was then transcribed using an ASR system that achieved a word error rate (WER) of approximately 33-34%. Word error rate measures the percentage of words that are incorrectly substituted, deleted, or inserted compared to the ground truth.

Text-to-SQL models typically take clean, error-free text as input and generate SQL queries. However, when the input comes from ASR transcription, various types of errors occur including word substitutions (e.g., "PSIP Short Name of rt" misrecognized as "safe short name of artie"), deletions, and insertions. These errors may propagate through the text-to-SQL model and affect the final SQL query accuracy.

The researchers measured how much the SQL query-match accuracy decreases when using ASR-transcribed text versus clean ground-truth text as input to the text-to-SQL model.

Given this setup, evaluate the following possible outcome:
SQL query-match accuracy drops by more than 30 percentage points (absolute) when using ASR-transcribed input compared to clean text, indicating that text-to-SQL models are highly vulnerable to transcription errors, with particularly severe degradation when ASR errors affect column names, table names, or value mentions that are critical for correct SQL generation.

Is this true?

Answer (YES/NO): YES